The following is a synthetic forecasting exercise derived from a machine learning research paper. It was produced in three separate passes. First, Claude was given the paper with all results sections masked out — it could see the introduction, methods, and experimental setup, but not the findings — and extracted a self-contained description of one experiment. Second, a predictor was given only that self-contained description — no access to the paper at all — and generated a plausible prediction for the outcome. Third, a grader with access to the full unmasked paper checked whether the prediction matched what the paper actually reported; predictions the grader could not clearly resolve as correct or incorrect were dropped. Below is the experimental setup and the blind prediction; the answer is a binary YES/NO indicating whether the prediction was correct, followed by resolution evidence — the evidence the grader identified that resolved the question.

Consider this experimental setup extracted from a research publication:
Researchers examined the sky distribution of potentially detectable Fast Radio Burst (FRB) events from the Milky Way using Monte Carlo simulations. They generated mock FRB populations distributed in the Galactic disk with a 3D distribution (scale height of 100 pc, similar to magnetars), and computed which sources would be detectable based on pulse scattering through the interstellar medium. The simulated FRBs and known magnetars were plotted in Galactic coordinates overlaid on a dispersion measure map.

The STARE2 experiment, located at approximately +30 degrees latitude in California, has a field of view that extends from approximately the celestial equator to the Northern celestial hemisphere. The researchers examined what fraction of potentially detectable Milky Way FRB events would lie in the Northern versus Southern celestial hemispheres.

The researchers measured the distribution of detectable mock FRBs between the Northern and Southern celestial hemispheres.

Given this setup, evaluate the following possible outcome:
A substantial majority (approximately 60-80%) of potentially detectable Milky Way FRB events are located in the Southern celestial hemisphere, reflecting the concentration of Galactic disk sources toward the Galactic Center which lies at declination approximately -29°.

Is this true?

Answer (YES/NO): YES